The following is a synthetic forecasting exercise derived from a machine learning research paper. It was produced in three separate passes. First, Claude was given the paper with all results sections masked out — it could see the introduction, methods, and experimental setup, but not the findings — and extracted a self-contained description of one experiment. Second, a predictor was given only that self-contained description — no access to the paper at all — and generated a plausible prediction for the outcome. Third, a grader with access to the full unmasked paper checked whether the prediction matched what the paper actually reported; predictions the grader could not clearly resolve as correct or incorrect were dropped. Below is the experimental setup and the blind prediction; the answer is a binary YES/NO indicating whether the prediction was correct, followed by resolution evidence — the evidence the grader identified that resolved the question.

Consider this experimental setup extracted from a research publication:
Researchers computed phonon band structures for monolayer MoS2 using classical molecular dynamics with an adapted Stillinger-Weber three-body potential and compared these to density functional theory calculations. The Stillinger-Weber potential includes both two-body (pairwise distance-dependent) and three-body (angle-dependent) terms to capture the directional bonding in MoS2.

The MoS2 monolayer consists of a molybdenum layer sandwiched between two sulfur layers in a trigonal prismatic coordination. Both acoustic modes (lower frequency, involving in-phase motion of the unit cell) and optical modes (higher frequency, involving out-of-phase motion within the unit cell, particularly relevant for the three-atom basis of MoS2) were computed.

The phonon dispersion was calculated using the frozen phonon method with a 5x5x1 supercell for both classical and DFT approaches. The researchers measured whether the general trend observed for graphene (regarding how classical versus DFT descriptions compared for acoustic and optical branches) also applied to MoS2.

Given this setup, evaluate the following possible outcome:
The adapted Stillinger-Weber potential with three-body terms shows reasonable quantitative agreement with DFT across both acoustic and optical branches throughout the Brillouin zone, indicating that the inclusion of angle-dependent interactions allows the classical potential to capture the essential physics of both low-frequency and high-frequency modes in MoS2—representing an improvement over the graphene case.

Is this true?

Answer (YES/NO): NO